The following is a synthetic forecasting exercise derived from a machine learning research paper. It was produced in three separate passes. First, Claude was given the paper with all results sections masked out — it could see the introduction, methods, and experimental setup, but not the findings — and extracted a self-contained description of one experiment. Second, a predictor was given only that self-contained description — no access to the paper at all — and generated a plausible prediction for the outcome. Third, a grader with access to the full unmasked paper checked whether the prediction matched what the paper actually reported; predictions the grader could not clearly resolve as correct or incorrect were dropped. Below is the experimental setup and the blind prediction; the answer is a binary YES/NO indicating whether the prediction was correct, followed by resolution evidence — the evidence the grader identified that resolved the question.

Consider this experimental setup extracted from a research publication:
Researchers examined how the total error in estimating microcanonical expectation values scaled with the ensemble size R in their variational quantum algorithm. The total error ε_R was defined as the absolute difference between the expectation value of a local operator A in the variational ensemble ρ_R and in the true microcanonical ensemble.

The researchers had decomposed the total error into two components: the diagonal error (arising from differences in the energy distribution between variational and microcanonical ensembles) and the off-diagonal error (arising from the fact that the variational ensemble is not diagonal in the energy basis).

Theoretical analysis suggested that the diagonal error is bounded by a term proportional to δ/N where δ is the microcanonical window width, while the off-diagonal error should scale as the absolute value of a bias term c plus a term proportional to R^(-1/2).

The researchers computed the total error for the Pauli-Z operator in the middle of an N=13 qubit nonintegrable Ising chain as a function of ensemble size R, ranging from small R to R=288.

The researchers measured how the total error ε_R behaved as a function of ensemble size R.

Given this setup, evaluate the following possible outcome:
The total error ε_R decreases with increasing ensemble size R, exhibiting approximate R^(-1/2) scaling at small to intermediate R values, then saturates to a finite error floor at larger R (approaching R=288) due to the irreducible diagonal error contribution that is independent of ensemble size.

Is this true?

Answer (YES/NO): NO